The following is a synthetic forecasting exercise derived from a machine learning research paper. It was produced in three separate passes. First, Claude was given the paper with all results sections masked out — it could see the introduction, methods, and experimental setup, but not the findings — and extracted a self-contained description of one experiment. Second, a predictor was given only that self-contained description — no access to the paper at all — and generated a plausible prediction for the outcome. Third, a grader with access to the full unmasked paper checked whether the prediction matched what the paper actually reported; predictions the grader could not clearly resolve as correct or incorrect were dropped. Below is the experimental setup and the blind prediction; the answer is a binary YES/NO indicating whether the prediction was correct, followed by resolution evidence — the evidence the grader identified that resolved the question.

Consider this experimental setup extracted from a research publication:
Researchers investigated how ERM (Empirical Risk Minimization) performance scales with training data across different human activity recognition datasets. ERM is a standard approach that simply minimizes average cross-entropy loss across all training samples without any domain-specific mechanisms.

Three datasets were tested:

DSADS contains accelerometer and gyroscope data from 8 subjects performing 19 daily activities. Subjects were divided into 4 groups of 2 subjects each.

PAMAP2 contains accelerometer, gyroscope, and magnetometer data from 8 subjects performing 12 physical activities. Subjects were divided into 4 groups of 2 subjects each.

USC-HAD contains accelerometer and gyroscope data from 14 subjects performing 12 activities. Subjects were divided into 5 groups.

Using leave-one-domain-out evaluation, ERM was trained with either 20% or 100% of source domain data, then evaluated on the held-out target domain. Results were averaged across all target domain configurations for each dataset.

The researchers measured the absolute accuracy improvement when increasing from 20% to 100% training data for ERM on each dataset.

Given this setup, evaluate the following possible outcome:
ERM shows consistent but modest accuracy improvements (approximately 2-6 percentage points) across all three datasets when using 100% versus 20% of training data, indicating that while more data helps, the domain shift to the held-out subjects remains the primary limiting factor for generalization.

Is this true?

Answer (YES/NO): NO